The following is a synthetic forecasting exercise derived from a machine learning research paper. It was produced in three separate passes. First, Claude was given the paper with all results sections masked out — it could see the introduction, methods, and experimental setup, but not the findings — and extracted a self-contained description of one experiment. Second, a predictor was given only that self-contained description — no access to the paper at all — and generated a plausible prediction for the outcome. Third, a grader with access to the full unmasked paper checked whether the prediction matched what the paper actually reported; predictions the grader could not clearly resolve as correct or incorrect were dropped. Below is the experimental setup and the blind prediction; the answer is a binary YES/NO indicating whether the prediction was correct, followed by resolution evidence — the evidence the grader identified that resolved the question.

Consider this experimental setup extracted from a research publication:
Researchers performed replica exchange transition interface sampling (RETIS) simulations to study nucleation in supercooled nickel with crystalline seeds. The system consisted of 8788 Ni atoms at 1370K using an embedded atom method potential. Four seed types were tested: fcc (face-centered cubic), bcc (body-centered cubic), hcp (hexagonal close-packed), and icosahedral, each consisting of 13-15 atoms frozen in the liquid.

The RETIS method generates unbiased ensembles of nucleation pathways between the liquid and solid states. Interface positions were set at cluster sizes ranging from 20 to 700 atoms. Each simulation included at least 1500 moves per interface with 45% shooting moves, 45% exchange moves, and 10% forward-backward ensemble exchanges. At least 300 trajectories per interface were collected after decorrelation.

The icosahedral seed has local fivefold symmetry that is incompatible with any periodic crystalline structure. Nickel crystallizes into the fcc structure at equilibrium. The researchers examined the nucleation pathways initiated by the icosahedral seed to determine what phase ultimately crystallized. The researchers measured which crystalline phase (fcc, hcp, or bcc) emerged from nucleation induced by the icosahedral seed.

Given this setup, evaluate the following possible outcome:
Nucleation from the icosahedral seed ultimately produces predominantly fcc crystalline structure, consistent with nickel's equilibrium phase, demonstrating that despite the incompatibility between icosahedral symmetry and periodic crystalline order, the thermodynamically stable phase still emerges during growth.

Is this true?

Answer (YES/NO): NO